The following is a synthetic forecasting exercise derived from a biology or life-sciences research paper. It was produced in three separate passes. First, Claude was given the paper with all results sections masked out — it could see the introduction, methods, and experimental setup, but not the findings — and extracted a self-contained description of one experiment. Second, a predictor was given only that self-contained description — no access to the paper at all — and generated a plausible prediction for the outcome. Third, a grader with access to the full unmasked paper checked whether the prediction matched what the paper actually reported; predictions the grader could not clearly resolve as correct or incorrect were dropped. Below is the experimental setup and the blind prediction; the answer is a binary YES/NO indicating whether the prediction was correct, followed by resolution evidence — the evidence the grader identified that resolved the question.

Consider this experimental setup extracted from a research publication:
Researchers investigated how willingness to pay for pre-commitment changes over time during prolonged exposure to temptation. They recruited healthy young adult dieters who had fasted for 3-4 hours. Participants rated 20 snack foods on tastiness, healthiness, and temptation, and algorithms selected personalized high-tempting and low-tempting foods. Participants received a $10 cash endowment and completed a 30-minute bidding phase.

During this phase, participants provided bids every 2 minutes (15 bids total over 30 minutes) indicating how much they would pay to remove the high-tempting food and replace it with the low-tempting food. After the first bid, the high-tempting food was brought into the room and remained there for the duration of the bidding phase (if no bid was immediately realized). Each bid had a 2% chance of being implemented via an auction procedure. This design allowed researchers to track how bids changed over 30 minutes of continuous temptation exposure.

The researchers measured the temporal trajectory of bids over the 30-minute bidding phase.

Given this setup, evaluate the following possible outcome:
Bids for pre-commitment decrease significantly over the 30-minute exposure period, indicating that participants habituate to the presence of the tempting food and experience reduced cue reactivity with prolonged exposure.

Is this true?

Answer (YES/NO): NO